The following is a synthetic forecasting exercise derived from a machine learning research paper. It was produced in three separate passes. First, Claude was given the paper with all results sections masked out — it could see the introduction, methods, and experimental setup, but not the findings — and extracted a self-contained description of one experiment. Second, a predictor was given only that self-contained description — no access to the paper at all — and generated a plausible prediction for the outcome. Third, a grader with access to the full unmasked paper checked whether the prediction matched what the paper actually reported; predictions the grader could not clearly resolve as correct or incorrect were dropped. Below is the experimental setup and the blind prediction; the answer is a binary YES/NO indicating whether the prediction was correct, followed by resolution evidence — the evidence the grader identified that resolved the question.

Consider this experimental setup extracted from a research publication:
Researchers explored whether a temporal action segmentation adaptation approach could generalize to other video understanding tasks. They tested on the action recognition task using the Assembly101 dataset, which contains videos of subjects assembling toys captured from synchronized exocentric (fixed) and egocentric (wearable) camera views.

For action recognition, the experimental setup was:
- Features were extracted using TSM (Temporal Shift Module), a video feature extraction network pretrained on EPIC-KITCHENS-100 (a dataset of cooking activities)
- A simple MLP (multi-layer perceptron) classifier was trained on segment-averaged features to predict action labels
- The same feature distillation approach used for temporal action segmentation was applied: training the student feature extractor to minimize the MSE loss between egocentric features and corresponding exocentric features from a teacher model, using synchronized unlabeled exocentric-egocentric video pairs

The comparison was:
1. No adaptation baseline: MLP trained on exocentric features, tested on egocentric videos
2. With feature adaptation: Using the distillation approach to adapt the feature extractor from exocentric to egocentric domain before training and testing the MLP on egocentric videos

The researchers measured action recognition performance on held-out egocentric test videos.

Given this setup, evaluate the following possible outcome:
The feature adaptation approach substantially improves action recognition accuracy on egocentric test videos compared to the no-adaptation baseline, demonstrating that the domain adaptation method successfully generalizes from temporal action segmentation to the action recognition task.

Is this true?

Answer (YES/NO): NO